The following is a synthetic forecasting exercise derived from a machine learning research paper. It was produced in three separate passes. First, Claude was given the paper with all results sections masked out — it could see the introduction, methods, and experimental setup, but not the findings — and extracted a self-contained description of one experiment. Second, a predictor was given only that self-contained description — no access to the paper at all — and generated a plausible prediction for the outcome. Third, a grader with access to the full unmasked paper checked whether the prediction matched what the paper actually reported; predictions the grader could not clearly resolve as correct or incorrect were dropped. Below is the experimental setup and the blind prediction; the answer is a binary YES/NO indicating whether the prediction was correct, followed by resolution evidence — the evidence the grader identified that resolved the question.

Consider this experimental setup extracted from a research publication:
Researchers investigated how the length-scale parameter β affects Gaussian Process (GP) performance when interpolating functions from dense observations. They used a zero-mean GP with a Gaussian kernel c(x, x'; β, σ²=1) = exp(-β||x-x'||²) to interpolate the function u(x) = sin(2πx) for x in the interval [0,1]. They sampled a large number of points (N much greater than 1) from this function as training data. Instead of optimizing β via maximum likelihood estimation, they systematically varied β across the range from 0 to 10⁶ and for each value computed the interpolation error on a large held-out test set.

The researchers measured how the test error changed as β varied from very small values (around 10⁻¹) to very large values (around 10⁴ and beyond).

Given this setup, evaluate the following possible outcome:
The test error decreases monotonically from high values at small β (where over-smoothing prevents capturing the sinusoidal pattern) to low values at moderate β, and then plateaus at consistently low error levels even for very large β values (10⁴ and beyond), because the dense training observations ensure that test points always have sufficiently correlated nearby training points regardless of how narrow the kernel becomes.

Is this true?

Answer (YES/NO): NO